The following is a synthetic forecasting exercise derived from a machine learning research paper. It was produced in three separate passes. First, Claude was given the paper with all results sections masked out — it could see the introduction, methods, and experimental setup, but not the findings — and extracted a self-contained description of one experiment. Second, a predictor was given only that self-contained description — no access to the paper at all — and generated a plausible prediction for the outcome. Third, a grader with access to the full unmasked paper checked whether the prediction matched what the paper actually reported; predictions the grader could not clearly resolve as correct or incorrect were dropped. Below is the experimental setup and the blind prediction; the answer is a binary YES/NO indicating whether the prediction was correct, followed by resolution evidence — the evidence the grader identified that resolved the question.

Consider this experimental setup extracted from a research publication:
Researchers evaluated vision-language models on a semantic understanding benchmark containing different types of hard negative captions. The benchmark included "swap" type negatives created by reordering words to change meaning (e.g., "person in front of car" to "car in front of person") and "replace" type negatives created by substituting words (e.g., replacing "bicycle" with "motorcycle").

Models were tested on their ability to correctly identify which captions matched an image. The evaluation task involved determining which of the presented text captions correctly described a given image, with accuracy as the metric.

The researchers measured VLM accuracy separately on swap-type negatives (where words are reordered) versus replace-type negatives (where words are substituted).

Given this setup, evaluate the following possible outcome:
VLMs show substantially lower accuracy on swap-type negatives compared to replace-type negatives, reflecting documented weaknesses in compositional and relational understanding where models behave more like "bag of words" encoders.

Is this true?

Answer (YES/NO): YES